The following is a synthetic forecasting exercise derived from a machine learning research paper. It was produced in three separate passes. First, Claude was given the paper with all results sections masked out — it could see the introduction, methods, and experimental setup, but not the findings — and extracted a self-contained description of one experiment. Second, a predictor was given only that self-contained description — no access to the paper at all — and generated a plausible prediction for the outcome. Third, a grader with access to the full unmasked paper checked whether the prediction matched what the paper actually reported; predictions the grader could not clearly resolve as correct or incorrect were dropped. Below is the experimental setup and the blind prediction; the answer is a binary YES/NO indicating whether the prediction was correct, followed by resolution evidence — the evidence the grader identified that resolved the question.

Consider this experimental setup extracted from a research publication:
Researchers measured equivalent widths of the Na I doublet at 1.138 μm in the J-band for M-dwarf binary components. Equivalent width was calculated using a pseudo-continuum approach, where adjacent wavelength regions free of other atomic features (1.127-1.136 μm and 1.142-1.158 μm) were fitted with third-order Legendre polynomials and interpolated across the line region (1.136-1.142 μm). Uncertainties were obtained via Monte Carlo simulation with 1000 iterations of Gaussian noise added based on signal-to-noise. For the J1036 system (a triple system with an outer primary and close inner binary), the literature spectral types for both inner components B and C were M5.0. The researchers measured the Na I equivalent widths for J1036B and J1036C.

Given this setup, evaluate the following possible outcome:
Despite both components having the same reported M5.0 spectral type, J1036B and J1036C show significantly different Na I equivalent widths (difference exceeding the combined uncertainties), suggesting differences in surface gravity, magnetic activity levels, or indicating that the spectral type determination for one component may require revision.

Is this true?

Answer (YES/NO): NO